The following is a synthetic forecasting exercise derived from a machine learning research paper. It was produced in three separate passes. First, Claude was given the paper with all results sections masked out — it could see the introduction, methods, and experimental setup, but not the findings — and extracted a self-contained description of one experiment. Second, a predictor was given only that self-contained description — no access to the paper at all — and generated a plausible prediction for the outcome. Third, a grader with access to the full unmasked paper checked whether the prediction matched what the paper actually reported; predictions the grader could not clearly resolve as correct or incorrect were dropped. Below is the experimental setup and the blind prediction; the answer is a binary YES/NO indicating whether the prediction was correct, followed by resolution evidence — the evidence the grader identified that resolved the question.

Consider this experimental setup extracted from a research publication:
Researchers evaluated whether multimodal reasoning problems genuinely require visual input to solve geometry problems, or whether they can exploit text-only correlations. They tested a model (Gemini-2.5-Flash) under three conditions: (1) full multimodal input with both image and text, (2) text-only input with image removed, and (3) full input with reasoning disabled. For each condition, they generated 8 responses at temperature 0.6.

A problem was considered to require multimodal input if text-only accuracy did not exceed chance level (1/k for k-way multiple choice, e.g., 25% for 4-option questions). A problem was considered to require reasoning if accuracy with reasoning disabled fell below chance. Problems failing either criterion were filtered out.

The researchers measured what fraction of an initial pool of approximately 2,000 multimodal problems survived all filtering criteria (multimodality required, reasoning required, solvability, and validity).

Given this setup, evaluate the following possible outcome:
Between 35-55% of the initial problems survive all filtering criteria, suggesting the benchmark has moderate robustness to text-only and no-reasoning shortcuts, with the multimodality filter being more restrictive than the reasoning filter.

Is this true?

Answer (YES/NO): NO